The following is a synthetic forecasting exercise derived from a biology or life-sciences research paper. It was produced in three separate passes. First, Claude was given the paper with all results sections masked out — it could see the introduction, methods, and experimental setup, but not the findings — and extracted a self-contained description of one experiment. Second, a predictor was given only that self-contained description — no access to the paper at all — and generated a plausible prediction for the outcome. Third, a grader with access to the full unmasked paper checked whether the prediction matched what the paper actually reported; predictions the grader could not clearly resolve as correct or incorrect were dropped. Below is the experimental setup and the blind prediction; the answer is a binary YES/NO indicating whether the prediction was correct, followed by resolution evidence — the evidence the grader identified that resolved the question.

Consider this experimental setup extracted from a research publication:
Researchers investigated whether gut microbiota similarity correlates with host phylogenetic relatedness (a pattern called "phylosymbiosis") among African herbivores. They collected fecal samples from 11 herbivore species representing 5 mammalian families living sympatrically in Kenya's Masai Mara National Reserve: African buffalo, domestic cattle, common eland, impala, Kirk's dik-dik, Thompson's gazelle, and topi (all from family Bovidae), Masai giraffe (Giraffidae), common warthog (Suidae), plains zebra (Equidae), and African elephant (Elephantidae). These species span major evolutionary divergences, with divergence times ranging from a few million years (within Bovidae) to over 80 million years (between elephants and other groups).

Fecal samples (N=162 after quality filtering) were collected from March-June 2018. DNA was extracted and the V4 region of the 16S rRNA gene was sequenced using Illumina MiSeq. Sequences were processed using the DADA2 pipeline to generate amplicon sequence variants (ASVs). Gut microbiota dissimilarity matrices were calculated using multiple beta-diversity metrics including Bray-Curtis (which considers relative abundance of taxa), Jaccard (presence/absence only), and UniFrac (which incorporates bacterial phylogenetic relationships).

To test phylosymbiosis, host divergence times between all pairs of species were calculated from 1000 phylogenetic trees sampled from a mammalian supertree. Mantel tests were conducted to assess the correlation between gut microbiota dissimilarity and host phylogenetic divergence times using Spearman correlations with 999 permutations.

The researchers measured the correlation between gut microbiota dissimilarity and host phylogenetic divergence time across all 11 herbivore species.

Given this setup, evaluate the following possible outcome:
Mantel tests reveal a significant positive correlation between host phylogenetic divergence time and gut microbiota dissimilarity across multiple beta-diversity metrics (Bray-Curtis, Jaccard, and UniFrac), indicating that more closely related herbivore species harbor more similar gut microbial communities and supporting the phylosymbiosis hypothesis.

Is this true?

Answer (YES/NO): YES